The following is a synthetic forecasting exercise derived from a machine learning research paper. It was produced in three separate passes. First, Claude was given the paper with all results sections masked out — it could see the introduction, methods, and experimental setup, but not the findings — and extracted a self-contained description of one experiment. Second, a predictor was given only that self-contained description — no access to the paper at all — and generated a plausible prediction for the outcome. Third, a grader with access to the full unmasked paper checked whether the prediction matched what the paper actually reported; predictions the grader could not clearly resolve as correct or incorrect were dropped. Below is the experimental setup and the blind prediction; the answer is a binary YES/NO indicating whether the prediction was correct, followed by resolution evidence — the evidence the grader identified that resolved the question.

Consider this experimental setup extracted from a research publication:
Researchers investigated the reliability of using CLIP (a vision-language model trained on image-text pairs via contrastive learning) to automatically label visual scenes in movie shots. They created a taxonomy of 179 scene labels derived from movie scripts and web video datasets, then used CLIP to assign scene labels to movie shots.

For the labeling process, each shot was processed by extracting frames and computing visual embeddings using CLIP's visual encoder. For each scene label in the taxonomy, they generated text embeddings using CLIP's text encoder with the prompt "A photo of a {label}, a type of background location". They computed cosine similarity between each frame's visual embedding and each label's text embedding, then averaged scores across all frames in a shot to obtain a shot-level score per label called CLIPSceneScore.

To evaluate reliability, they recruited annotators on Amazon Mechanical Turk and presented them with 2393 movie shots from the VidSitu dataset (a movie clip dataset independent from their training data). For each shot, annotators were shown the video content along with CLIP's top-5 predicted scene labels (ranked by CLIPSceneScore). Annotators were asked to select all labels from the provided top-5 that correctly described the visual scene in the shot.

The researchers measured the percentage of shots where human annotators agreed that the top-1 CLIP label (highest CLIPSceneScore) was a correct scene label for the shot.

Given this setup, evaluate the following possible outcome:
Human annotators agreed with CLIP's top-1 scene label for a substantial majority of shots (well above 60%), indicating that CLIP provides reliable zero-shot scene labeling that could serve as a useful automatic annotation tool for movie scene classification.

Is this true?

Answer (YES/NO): NO